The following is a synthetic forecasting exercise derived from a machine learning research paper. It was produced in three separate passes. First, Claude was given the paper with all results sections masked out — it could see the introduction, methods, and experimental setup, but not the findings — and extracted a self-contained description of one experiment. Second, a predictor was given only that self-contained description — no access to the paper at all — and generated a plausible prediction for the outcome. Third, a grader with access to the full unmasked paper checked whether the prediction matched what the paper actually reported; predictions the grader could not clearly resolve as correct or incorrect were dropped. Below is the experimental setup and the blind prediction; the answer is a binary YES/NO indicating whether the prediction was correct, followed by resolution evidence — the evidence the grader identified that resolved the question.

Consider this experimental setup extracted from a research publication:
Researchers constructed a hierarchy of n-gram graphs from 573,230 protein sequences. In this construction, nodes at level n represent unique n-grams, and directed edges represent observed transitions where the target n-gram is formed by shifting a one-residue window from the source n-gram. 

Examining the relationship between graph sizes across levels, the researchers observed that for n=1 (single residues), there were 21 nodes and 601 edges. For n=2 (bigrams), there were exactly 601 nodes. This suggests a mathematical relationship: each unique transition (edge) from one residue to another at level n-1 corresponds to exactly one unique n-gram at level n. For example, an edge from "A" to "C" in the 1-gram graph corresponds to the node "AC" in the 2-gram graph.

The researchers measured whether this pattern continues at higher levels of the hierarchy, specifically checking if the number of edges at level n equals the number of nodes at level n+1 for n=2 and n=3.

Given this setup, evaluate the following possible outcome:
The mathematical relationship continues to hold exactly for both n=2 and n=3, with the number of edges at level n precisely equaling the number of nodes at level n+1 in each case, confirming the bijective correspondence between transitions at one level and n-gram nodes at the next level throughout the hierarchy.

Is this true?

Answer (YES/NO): YES